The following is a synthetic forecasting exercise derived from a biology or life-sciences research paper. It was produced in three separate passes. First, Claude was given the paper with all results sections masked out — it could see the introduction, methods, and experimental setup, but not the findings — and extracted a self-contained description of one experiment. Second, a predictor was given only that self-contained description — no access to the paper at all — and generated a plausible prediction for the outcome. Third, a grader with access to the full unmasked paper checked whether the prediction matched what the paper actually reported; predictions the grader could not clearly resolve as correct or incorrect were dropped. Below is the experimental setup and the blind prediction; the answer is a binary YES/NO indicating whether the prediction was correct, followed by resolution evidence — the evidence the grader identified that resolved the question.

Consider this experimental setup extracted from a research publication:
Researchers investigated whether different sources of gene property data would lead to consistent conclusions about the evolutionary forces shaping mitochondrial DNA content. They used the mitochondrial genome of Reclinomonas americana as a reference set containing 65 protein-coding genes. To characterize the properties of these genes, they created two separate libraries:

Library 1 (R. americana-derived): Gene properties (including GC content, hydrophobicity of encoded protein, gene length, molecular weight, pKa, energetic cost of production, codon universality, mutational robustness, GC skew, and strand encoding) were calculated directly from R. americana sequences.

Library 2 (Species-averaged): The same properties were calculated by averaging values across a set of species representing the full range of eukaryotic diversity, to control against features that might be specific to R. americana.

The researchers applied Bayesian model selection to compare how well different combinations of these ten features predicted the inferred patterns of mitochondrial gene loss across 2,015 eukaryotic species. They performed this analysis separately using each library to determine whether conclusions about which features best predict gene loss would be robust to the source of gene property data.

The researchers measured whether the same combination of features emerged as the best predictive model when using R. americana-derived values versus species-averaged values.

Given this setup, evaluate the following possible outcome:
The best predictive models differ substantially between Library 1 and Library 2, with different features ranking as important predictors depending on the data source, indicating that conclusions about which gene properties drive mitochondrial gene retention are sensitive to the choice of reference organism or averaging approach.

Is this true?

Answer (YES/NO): NO